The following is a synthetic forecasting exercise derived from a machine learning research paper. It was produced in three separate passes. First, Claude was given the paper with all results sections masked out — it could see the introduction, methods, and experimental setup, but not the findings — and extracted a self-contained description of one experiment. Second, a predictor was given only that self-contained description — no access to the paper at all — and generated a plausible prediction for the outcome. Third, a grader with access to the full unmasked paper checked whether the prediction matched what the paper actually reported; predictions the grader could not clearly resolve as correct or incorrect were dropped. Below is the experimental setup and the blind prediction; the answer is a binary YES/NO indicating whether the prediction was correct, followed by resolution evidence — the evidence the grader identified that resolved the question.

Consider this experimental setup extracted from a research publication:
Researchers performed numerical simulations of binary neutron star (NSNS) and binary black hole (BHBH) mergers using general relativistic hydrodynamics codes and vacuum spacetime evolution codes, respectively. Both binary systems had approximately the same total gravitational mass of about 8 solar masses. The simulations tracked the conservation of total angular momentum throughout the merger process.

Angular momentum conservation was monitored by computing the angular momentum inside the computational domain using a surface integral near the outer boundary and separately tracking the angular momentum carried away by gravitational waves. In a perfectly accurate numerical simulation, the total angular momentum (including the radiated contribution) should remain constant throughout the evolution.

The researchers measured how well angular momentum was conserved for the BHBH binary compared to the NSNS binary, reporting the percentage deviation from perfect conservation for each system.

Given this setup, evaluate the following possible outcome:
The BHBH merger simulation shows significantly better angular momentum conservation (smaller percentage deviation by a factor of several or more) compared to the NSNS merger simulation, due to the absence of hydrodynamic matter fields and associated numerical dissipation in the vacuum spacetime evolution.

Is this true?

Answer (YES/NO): NO